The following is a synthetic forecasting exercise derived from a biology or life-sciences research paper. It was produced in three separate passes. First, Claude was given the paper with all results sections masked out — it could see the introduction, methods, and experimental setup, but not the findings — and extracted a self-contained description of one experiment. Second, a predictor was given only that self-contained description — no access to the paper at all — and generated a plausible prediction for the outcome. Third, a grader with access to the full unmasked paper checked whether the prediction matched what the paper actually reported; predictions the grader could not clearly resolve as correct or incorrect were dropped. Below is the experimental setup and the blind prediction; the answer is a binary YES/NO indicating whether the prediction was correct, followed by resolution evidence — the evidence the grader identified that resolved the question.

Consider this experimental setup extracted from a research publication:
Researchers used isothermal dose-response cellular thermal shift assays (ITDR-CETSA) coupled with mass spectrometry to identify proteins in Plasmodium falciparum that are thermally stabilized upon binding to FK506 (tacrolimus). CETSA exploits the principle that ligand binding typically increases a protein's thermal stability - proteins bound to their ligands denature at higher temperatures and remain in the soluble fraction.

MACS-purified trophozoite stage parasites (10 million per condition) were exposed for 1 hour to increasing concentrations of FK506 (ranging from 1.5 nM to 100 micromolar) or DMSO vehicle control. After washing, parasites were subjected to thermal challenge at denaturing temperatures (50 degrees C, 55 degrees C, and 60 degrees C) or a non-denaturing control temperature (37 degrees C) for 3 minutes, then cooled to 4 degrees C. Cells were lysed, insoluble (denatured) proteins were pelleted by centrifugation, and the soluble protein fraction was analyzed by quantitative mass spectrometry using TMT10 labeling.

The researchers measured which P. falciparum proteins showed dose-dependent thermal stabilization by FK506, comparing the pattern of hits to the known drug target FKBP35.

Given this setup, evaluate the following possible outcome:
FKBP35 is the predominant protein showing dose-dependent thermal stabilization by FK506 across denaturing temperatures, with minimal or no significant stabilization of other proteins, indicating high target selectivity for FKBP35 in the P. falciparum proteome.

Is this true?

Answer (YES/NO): NO